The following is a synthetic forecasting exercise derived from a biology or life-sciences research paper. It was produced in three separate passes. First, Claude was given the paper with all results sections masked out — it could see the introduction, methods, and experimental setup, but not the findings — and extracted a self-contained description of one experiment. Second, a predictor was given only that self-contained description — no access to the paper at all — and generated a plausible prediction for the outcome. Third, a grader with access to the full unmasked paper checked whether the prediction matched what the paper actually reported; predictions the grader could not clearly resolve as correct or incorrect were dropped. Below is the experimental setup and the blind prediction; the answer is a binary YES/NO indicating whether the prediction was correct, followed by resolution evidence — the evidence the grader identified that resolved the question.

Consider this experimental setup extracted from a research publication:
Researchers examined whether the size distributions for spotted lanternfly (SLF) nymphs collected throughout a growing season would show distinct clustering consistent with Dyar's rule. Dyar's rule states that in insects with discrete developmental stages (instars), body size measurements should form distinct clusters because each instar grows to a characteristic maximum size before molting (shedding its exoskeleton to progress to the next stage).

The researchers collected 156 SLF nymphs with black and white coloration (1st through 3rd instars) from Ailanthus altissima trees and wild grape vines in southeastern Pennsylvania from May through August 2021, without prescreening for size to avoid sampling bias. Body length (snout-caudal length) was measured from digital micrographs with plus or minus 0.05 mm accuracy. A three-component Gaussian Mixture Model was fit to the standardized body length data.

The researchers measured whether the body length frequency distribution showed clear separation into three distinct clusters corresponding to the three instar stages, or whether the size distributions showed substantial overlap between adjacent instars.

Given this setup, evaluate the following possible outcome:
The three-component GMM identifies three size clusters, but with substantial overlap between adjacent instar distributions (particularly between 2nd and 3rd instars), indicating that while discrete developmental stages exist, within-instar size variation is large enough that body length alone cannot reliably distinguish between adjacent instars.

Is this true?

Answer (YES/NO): NO